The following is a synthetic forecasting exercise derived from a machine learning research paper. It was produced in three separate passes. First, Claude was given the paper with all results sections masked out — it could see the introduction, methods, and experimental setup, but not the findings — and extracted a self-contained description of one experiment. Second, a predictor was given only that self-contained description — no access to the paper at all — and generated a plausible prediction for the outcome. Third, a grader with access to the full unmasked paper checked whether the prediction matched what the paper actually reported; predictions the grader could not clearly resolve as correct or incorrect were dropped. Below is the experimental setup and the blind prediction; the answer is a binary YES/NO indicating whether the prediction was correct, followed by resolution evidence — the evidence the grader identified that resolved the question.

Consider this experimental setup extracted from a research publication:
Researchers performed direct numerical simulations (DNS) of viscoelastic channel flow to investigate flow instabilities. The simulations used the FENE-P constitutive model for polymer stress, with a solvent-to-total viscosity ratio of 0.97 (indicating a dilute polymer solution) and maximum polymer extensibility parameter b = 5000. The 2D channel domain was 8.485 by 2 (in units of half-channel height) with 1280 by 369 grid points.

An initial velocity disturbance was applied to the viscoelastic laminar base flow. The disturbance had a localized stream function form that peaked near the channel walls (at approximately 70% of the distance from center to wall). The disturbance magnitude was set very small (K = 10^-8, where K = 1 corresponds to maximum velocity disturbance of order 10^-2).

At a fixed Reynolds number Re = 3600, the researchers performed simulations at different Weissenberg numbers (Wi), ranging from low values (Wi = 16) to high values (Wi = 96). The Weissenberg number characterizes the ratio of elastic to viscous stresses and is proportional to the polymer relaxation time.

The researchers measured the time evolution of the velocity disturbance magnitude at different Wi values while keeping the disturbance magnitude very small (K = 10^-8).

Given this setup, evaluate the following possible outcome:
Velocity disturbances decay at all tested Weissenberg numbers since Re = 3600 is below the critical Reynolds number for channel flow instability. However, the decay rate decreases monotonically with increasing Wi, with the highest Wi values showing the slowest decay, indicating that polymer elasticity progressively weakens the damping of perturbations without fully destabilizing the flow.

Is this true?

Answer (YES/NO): NO